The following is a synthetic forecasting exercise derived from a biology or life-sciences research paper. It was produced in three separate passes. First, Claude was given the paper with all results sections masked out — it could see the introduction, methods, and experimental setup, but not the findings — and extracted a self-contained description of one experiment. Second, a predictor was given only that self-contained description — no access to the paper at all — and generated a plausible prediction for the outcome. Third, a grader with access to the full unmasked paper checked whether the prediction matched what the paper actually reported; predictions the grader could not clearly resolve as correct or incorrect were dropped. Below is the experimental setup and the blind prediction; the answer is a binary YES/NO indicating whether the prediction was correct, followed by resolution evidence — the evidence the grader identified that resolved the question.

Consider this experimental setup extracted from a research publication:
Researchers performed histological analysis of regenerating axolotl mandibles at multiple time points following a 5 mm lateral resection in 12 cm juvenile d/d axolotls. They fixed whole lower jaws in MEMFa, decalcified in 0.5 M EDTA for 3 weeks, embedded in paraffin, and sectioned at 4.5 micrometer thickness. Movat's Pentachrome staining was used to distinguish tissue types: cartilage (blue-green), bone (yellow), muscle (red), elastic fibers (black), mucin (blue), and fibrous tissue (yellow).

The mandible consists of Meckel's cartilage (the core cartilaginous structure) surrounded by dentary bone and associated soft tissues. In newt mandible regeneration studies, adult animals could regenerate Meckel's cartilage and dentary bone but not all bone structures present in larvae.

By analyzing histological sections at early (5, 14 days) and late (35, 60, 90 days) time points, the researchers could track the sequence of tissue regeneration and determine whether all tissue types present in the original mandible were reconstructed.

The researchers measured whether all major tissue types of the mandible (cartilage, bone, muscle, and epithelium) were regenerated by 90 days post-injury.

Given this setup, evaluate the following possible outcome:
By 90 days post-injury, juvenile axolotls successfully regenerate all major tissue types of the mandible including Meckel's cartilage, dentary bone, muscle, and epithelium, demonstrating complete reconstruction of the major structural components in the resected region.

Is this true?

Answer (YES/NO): YES